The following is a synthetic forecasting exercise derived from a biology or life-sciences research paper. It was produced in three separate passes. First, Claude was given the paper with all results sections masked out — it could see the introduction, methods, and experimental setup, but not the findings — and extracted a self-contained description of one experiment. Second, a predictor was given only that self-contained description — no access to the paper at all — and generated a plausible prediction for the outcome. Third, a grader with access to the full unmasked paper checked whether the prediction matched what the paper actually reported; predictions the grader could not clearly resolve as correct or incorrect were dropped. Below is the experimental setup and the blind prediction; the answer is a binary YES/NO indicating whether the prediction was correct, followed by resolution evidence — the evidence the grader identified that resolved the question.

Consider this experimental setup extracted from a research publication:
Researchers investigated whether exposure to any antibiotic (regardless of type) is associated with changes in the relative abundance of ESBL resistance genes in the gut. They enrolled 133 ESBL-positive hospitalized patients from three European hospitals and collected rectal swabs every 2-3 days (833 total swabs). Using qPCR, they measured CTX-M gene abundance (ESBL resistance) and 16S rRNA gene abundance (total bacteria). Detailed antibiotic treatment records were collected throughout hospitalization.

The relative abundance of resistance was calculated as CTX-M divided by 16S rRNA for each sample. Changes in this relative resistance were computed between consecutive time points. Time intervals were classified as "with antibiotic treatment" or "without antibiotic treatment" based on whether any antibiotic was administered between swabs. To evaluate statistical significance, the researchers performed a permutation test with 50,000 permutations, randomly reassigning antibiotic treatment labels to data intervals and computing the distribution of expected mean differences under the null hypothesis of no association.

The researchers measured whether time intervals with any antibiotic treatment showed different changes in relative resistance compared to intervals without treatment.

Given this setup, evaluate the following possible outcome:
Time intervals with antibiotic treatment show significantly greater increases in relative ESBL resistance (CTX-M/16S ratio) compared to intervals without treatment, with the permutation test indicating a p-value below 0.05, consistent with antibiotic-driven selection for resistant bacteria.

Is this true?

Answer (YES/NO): NO